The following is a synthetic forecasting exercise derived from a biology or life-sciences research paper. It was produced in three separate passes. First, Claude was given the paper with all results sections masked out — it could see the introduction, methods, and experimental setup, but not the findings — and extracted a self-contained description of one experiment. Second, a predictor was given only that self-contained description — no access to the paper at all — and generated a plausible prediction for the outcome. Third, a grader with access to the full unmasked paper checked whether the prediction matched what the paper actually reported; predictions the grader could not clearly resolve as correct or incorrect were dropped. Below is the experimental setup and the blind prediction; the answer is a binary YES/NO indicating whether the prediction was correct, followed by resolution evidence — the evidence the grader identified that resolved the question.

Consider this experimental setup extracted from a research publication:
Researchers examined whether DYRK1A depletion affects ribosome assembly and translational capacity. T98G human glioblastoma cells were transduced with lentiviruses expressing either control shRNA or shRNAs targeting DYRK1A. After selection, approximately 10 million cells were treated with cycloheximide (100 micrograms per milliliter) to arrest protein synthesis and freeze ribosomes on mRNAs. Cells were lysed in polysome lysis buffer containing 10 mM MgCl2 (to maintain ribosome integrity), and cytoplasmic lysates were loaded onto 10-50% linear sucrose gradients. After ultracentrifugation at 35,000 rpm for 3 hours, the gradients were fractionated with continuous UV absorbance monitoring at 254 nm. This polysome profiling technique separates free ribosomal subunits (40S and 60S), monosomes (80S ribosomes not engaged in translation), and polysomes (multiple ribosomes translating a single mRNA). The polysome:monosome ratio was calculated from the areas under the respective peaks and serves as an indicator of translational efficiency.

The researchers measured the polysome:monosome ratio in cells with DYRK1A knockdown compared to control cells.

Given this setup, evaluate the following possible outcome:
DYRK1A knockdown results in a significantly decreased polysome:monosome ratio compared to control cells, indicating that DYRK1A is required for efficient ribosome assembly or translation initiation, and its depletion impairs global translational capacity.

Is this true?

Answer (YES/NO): YES